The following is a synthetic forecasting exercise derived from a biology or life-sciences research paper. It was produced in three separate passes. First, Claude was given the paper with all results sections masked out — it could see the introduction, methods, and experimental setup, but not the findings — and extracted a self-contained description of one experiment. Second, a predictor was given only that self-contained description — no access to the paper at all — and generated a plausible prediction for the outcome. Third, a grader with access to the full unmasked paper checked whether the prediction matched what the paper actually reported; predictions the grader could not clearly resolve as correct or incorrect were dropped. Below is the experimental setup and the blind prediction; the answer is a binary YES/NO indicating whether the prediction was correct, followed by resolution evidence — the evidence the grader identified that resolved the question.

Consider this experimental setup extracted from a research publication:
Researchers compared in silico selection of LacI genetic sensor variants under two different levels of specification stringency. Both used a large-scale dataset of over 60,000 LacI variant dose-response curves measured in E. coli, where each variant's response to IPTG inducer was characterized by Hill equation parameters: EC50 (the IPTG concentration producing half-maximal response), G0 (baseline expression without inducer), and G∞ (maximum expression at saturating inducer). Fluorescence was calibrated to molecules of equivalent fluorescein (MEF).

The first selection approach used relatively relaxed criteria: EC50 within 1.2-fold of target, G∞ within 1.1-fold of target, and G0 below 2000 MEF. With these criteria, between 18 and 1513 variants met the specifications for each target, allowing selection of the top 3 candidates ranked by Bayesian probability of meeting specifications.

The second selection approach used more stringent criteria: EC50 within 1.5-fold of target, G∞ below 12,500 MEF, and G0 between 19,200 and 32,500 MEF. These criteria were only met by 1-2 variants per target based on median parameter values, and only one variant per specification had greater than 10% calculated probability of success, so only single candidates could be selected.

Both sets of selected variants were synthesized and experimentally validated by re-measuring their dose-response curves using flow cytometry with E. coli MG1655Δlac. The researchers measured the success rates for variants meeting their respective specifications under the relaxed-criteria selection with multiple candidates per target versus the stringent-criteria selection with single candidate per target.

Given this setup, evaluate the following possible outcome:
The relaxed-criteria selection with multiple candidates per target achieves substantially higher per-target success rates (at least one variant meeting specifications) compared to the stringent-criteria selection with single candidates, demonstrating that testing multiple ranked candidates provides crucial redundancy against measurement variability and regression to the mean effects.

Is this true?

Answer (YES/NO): NO